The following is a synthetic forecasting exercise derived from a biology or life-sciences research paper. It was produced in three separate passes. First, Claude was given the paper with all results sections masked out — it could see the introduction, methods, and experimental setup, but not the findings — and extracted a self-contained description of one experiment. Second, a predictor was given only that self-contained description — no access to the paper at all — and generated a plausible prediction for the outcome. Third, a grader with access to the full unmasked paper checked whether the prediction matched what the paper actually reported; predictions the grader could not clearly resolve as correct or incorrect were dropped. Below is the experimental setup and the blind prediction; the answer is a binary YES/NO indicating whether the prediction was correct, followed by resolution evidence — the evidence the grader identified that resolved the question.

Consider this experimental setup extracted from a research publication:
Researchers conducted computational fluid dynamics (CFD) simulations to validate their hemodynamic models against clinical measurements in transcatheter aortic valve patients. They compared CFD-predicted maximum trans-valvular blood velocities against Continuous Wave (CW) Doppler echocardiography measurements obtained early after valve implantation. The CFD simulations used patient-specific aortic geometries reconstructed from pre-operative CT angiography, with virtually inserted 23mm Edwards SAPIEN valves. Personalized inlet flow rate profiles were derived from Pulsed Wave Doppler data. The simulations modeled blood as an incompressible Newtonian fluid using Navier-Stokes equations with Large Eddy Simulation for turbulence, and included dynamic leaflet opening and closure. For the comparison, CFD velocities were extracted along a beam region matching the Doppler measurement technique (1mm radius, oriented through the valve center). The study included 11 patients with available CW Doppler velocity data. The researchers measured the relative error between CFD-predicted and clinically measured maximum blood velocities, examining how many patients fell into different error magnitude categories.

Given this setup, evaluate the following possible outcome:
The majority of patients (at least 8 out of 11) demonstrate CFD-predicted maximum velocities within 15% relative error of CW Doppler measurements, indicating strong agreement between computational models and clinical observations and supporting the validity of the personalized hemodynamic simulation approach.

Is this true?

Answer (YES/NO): YES